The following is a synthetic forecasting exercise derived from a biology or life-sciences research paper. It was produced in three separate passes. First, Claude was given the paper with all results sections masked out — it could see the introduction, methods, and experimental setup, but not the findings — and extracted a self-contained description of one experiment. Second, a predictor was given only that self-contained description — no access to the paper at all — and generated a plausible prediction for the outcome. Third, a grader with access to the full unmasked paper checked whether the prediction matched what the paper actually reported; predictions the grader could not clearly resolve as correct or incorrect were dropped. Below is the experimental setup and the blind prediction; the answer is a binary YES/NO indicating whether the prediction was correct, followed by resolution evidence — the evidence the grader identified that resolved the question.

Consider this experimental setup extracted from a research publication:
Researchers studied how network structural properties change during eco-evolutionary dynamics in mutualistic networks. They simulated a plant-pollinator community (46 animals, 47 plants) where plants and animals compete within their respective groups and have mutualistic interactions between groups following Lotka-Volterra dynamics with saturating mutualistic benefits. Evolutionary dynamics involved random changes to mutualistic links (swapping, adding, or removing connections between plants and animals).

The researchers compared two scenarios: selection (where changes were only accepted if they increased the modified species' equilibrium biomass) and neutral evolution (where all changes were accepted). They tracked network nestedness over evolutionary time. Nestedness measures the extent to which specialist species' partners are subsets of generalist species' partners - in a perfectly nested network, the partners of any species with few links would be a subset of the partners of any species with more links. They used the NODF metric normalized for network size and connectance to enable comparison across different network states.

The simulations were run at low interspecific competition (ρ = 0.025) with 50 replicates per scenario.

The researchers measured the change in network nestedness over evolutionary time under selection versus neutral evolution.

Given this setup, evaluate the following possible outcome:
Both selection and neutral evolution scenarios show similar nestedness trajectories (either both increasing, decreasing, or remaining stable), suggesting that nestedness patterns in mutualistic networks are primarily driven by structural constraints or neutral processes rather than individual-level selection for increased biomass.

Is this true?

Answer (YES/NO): NO